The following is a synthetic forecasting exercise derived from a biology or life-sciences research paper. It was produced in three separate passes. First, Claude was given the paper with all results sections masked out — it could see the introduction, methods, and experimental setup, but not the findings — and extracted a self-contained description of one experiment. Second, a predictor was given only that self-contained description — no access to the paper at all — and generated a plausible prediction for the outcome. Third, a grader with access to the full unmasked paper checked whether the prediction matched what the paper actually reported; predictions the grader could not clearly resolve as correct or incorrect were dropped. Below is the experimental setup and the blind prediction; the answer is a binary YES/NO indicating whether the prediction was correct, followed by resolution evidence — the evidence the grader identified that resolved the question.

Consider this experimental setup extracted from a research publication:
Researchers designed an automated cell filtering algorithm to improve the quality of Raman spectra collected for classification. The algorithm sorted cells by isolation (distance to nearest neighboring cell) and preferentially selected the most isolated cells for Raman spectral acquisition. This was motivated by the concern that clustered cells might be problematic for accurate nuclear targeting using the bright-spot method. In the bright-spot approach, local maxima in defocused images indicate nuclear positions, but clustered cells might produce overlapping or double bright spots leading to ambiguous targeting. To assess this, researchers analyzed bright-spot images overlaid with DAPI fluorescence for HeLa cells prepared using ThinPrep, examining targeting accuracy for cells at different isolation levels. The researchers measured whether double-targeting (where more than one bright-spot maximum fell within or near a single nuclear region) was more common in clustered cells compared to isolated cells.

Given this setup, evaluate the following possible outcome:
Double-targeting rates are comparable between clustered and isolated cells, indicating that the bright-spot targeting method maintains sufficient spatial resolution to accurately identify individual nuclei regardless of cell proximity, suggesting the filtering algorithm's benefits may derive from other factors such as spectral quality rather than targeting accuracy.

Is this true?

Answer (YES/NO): NO